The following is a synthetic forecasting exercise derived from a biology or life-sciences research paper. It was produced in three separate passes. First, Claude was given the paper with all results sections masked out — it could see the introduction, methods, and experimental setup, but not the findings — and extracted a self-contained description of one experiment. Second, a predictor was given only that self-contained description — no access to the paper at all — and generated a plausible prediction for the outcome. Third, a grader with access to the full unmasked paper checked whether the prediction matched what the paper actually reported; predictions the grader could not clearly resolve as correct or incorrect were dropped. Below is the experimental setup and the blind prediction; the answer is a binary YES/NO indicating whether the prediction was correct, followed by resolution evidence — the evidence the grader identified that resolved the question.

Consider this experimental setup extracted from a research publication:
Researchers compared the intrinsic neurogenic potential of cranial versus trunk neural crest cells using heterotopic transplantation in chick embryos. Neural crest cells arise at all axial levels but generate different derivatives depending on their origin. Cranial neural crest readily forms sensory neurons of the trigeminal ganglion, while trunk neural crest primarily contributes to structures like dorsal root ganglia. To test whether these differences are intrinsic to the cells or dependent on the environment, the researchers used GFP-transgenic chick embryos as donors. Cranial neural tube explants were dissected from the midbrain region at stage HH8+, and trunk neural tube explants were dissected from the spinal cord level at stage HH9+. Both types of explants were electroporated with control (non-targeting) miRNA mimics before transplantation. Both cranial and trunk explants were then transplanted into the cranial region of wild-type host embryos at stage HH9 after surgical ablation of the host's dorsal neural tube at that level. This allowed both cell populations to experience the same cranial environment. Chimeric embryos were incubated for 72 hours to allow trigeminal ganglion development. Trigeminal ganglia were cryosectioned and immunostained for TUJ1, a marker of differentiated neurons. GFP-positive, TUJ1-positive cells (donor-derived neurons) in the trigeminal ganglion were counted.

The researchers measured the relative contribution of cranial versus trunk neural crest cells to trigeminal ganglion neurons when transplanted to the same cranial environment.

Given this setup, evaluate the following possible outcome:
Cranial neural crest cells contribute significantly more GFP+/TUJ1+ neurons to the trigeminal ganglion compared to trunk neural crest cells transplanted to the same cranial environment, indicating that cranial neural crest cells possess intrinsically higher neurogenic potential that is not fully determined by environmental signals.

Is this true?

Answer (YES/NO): YES